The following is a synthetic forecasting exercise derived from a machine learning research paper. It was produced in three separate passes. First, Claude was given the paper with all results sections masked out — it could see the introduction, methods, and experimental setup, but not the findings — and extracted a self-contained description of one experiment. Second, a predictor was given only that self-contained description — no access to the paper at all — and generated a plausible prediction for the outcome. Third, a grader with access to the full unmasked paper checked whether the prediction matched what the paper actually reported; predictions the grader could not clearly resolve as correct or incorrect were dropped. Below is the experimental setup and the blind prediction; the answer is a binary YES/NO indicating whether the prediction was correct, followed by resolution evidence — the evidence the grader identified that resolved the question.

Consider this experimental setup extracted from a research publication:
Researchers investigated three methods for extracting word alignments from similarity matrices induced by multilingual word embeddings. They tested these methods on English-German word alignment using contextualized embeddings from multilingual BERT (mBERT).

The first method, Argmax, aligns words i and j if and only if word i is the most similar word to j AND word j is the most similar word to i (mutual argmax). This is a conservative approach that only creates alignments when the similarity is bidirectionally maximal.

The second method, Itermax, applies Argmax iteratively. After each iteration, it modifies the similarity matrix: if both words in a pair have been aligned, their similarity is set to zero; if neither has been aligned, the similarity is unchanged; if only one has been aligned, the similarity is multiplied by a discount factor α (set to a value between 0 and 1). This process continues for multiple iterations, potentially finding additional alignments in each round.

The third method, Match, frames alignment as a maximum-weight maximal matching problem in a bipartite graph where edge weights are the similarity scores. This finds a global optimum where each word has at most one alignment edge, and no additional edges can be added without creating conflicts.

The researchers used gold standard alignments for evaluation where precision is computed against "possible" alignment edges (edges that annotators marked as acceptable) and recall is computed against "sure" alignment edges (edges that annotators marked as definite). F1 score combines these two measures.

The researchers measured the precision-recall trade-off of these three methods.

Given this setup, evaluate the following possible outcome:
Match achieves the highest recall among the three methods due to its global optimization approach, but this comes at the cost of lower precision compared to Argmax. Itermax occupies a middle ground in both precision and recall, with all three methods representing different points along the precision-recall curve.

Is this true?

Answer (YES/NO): NO